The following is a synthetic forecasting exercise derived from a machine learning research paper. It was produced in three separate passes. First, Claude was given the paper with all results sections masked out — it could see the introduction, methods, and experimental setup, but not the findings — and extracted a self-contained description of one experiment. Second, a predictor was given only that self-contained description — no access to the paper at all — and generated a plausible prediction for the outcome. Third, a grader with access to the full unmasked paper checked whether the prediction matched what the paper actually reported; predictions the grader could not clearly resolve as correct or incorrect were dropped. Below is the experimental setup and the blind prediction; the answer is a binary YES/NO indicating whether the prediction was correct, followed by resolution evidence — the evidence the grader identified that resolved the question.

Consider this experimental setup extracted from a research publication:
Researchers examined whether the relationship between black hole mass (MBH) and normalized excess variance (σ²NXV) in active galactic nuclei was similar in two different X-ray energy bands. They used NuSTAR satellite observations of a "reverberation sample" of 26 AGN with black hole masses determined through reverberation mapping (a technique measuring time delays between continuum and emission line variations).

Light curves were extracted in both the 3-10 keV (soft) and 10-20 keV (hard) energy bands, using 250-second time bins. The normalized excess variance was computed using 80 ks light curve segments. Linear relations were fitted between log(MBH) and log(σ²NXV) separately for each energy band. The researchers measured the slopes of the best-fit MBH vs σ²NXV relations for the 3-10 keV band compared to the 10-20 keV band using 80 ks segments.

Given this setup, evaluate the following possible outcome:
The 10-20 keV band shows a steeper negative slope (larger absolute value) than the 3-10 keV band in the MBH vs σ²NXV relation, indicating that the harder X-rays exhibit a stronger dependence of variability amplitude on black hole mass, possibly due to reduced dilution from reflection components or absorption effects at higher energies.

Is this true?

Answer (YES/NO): NO